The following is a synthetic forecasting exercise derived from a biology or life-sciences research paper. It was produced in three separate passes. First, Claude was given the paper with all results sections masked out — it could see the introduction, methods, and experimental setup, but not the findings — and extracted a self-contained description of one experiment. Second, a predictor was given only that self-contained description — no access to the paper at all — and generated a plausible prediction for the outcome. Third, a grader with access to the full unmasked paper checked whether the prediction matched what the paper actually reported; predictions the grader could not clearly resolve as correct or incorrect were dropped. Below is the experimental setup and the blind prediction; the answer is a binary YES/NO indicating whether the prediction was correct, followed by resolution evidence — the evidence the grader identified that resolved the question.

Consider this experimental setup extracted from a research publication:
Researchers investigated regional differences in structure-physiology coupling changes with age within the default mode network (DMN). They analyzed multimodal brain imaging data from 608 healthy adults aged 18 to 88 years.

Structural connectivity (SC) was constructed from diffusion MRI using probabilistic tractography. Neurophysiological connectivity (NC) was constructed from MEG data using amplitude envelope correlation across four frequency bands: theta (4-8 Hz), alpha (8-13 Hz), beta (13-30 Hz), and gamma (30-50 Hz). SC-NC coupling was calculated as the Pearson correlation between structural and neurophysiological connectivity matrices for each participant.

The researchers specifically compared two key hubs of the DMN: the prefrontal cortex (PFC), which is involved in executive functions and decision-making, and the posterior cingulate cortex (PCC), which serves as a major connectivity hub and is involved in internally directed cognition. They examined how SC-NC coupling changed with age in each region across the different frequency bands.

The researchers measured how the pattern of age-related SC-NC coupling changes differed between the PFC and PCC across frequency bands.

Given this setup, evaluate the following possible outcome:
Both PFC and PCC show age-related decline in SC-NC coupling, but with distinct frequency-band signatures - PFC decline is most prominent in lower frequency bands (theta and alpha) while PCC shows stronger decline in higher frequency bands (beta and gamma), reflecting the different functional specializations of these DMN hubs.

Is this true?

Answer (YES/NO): NO